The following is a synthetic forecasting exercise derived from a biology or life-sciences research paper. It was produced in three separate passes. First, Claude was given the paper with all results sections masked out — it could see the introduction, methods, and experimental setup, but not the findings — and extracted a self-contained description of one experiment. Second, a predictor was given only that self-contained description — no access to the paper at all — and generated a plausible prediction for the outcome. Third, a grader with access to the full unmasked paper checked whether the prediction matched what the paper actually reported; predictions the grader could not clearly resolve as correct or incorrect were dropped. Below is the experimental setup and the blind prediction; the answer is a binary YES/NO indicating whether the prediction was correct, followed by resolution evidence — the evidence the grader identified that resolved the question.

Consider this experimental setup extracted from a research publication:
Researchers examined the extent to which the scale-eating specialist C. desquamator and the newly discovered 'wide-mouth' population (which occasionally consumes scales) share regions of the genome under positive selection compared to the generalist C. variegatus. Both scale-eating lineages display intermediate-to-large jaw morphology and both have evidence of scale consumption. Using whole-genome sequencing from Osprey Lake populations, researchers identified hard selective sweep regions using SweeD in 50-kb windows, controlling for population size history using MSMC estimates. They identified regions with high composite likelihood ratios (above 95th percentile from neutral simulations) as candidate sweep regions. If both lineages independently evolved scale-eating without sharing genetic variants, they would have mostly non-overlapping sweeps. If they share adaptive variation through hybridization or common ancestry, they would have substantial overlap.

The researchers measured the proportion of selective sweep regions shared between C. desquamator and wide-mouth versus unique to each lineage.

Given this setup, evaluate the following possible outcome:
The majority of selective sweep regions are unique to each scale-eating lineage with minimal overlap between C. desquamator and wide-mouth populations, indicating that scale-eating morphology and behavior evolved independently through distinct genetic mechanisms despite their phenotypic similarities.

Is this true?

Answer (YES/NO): NO